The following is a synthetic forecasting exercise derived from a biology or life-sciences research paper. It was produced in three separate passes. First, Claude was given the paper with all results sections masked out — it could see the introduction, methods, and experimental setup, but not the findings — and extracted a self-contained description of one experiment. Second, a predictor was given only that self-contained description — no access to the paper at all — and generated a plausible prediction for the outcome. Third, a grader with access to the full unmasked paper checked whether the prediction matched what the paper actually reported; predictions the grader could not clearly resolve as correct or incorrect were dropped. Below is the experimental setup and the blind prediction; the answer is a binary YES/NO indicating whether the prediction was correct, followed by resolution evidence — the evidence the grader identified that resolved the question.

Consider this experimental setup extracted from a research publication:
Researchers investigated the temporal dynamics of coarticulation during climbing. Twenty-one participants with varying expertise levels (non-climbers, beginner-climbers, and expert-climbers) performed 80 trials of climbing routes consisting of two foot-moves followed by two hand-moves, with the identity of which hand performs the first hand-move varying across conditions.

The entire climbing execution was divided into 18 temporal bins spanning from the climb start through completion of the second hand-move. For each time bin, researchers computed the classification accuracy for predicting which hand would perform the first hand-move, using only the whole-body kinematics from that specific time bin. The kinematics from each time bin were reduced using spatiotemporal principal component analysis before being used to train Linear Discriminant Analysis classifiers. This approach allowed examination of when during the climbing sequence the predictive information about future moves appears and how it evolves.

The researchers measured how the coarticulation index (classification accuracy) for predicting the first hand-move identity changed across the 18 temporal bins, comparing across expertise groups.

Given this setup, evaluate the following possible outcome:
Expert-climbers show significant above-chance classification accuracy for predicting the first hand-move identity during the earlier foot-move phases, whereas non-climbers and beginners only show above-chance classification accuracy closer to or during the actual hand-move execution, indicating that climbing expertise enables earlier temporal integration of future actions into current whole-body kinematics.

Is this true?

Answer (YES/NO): NO